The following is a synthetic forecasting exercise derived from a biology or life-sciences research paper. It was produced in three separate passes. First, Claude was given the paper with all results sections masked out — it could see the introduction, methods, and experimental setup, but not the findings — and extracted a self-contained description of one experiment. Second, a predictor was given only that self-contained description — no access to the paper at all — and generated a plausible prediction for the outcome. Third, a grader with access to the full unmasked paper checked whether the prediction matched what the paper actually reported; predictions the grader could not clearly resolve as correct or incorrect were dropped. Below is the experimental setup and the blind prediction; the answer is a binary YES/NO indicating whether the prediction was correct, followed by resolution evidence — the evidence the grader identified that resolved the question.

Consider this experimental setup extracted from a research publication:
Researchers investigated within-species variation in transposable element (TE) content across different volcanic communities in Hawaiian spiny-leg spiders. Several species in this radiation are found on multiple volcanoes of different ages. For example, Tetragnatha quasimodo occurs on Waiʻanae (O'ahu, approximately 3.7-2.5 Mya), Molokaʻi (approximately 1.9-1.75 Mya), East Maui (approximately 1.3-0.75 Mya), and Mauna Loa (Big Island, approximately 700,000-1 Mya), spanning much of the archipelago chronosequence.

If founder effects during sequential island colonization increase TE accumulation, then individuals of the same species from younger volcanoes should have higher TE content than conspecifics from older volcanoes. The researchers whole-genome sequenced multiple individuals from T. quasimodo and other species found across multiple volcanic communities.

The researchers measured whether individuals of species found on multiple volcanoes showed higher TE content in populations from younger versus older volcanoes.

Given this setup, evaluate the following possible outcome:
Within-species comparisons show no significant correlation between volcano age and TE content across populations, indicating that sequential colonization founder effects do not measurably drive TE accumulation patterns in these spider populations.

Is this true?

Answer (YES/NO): YES